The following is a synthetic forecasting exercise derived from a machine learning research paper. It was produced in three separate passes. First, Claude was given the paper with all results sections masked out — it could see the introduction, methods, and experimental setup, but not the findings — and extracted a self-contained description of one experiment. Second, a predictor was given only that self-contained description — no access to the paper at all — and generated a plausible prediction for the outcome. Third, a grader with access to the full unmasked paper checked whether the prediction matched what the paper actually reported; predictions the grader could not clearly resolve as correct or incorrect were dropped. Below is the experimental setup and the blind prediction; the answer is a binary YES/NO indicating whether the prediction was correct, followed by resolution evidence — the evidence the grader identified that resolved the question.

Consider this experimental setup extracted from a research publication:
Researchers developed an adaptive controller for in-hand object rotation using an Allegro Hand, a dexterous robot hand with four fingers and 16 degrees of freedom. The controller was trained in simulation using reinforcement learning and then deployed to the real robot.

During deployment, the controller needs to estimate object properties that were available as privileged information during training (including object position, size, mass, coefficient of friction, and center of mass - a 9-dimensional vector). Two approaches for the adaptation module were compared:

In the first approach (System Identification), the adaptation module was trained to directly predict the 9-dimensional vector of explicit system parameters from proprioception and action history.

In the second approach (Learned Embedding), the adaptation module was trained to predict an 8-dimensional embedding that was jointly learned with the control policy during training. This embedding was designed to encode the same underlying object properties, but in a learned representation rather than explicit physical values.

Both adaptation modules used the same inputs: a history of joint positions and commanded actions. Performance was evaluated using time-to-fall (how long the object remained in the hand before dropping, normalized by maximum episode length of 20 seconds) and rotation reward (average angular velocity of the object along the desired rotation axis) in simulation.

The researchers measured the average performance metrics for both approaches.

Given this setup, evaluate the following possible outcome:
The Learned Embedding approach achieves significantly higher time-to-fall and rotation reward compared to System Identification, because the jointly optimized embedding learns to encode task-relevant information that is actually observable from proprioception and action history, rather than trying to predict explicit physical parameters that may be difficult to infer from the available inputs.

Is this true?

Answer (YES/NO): NO